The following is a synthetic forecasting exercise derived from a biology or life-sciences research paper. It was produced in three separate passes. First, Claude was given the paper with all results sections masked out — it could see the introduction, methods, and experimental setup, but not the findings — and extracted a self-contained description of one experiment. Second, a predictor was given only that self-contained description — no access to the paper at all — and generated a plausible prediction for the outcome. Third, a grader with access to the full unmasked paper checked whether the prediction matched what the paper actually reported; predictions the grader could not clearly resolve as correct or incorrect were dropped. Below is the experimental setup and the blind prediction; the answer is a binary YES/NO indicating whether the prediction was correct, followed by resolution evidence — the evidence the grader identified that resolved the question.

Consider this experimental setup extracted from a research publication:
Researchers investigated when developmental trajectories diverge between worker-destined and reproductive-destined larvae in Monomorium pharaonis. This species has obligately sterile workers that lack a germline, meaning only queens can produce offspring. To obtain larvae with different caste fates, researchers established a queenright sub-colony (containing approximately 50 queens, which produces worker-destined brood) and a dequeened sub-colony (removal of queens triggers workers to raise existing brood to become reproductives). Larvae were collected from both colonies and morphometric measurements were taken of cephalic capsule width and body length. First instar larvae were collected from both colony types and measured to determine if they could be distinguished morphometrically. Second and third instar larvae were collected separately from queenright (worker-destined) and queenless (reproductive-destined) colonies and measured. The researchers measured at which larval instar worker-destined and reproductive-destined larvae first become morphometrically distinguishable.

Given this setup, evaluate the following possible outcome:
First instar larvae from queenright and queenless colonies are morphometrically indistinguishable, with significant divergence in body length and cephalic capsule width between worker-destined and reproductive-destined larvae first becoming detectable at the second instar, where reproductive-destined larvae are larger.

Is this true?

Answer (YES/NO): NO